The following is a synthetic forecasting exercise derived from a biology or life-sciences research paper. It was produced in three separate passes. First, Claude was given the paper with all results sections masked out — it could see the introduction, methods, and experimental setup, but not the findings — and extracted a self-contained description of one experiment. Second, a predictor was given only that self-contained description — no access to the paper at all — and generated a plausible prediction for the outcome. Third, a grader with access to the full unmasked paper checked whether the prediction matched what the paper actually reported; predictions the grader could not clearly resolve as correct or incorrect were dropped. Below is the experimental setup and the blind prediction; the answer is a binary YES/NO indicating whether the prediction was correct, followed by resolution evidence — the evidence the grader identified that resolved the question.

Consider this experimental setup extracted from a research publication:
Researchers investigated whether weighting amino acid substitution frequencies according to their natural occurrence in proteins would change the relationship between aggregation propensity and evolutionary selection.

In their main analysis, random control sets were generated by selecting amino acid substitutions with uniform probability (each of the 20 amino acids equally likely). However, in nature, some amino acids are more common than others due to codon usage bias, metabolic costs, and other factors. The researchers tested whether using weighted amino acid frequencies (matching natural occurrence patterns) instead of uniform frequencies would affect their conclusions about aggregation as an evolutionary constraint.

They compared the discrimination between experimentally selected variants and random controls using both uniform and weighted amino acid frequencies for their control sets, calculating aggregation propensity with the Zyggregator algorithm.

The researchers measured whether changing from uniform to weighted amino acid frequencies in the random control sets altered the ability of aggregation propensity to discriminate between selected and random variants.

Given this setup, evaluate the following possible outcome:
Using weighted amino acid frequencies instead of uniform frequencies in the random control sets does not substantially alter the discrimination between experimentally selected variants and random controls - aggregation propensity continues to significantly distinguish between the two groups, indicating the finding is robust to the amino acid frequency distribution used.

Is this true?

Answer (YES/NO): YES